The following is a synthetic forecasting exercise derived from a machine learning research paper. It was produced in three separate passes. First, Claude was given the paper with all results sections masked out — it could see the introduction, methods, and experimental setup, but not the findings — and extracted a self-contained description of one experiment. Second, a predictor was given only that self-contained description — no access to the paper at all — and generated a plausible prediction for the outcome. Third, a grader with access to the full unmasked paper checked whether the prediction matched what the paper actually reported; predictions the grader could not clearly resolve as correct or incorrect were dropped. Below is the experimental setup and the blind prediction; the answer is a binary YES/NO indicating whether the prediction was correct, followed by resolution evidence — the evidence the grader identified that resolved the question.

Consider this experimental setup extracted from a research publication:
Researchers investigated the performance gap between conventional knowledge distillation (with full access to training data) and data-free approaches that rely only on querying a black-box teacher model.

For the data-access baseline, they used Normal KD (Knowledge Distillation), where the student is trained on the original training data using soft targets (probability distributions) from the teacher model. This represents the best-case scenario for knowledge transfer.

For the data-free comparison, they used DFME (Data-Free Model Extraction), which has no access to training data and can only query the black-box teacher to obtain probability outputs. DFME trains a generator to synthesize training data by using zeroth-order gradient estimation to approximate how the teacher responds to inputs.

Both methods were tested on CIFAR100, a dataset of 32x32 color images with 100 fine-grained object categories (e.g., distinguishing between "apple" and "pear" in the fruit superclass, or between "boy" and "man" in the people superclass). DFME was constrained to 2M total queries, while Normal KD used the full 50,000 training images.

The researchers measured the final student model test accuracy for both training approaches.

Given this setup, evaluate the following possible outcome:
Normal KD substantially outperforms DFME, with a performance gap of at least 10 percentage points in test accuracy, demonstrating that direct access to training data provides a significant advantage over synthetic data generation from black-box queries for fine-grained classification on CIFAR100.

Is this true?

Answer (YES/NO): YES